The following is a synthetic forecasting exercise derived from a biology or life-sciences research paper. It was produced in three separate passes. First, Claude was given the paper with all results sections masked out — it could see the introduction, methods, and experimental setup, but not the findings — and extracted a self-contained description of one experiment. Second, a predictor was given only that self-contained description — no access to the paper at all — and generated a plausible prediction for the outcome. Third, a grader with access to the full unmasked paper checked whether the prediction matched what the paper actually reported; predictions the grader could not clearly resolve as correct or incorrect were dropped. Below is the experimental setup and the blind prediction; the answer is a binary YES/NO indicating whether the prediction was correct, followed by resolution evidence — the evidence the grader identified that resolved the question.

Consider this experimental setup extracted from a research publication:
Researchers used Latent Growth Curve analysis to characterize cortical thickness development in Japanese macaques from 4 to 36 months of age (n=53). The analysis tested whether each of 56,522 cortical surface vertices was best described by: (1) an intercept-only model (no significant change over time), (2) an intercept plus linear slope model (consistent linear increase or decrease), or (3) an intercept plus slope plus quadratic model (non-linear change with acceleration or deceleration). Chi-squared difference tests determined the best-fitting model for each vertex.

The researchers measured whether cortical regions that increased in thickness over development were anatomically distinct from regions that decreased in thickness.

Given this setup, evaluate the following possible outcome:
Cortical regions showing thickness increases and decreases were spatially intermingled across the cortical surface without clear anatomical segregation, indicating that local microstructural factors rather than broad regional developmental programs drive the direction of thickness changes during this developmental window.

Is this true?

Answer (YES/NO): NO